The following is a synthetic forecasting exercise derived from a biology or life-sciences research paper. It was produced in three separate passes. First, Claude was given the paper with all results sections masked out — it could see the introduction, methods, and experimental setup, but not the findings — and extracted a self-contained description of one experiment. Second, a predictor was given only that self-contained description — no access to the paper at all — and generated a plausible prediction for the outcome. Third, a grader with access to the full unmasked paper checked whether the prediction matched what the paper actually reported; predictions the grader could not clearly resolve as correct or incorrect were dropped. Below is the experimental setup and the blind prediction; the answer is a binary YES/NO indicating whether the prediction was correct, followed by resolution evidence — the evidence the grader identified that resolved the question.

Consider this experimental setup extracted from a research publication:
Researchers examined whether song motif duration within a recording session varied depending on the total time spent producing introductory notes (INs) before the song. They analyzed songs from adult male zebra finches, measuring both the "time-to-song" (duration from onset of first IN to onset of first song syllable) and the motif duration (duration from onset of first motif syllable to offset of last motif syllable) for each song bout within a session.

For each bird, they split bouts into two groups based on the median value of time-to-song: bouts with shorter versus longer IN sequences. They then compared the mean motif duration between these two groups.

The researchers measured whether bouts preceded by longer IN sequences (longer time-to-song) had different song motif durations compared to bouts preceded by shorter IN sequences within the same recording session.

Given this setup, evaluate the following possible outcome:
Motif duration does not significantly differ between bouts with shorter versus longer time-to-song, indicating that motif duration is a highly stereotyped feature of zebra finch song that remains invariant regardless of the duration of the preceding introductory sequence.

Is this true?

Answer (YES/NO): YES